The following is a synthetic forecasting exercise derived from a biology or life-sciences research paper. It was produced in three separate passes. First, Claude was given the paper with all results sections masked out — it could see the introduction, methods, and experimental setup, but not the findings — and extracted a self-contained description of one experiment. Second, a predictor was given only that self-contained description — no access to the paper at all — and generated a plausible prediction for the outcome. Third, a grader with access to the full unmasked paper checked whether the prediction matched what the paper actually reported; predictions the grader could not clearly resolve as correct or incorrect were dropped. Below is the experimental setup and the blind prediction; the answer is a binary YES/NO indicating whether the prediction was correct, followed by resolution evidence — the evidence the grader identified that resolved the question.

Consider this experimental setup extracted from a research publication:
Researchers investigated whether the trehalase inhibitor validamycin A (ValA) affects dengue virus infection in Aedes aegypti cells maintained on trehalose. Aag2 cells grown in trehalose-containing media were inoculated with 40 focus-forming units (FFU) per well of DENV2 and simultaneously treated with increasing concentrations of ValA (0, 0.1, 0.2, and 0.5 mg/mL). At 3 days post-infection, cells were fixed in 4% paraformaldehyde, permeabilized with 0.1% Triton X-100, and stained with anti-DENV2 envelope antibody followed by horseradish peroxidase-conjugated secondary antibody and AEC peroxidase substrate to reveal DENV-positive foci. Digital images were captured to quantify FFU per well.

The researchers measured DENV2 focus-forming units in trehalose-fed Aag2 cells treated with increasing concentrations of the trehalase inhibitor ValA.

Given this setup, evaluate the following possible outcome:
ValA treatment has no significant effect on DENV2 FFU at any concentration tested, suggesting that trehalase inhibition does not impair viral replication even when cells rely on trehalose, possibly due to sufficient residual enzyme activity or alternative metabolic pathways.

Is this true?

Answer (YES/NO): NO